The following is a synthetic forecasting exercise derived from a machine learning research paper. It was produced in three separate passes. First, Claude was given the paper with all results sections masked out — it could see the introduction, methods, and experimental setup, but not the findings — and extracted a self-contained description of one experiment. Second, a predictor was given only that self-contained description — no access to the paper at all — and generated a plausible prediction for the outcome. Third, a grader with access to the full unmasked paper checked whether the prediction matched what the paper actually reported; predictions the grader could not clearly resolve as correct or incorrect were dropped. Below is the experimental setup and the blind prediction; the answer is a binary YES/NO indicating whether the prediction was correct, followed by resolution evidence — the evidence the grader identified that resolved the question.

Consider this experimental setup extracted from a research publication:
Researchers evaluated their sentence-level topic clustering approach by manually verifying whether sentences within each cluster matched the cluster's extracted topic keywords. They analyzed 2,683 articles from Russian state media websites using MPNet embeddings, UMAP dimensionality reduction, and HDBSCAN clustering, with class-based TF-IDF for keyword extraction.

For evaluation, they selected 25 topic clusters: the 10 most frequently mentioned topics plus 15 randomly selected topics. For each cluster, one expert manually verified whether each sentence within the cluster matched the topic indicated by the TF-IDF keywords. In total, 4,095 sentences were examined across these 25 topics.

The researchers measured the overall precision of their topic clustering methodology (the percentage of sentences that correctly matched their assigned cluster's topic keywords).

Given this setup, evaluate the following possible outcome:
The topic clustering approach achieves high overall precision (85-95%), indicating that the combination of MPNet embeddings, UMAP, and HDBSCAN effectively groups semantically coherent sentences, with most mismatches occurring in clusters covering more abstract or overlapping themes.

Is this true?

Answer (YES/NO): NO